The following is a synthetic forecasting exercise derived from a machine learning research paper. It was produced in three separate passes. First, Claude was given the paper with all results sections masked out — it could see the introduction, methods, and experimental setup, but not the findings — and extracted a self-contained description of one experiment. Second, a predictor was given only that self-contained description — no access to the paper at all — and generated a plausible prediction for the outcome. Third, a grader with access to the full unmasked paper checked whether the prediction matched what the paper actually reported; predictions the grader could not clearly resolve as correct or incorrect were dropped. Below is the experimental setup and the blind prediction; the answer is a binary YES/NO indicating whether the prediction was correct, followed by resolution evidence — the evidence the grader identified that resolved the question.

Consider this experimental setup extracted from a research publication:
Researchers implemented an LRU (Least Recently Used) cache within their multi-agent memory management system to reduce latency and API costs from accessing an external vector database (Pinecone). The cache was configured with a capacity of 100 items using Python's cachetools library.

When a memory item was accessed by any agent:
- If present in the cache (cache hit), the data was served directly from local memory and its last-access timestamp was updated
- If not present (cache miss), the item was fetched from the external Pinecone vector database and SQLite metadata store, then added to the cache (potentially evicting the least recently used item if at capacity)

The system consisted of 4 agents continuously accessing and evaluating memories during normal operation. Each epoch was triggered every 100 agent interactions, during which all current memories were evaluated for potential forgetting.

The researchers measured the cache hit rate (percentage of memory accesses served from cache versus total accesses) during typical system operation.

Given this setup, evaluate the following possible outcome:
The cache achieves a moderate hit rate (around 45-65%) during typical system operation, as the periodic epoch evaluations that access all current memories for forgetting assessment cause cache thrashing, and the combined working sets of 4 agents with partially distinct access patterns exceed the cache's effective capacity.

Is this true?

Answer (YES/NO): NO